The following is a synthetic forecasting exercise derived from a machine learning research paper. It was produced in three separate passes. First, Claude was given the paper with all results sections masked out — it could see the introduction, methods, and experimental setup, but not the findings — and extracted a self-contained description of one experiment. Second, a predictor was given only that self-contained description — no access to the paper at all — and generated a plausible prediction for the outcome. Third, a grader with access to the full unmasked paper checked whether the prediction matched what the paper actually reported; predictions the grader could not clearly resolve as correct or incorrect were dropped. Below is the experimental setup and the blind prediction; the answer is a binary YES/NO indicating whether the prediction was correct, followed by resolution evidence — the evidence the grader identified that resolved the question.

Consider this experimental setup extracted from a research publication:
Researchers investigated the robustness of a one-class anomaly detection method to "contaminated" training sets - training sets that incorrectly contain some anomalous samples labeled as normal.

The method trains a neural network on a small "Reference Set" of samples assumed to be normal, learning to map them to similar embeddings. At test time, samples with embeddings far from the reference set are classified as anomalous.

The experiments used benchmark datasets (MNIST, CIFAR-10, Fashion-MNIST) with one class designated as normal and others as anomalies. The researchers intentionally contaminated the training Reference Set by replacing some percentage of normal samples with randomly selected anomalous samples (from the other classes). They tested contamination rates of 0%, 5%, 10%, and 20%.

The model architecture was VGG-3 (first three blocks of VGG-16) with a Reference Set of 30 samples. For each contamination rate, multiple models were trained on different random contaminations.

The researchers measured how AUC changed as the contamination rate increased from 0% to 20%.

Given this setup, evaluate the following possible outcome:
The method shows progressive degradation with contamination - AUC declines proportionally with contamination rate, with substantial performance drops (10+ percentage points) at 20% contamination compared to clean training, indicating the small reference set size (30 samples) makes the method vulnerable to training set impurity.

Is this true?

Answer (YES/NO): NO